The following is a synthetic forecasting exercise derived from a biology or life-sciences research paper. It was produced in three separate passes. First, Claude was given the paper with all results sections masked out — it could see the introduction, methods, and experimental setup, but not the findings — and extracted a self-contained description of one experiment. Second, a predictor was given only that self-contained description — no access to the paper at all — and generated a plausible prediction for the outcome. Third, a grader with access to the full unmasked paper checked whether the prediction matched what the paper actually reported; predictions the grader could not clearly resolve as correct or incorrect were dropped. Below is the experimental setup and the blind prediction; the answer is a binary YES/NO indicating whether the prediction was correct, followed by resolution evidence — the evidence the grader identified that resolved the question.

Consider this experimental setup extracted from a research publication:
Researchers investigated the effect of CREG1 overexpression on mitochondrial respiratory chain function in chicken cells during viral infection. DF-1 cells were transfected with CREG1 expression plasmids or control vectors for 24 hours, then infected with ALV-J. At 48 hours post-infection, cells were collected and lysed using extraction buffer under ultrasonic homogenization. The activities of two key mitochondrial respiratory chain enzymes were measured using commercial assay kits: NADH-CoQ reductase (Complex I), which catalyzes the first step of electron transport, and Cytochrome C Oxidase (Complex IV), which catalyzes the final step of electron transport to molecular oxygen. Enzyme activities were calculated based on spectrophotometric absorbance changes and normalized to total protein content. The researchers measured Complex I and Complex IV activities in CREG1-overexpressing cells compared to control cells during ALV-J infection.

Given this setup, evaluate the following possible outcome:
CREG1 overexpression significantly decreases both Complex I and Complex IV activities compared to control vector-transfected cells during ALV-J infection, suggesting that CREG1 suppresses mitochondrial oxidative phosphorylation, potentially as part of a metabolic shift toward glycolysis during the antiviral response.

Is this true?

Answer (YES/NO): YES